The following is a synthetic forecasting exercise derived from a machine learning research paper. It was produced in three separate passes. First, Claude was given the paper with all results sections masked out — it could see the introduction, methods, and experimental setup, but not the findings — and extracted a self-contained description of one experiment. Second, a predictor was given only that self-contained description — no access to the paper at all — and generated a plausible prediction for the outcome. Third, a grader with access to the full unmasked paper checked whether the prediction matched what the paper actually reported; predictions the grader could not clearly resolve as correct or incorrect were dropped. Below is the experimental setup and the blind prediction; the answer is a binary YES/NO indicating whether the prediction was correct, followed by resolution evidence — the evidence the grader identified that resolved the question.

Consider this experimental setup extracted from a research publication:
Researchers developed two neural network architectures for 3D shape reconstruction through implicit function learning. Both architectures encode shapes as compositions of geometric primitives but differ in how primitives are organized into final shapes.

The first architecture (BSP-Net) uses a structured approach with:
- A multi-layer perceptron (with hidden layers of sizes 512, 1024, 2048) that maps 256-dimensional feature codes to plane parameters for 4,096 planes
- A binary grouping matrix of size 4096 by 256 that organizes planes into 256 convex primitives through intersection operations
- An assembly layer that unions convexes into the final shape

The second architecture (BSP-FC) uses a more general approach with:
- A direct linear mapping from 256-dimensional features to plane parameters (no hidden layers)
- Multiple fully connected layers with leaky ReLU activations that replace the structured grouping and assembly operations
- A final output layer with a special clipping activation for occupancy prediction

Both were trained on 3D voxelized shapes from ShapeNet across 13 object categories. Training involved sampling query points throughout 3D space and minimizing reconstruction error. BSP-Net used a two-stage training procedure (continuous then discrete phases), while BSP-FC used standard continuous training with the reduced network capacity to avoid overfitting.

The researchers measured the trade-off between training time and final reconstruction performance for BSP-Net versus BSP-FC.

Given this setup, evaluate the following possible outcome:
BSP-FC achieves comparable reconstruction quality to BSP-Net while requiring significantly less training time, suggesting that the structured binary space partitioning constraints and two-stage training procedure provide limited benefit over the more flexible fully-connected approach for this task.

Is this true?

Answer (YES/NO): YES